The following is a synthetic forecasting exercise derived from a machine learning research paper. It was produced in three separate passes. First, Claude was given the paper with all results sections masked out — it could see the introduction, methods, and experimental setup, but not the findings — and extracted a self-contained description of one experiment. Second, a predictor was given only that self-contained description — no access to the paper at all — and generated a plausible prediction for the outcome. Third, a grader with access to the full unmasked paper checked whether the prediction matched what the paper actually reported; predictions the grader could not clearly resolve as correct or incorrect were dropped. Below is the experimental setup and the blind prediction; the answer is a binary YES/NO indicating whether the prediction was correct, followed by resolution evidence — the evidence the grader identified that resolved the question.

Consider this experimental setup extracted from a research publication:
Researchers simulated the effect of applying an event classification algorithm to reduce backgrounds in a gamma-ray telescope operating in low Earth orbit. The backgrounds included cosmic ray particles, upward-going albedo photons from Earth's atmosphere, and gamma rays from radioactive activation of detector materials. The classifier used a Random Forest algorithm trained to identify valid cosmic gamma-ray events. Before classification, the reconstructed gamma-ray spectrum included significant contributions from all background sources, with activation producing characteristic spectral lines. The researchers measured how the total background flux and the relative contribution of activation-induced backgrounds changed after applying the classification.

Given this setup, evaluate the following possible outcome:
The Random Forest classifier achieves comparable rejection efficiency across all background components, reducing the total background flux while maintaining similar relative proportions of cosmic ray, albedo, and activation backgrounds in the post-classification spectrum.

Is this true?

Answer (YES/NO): NO